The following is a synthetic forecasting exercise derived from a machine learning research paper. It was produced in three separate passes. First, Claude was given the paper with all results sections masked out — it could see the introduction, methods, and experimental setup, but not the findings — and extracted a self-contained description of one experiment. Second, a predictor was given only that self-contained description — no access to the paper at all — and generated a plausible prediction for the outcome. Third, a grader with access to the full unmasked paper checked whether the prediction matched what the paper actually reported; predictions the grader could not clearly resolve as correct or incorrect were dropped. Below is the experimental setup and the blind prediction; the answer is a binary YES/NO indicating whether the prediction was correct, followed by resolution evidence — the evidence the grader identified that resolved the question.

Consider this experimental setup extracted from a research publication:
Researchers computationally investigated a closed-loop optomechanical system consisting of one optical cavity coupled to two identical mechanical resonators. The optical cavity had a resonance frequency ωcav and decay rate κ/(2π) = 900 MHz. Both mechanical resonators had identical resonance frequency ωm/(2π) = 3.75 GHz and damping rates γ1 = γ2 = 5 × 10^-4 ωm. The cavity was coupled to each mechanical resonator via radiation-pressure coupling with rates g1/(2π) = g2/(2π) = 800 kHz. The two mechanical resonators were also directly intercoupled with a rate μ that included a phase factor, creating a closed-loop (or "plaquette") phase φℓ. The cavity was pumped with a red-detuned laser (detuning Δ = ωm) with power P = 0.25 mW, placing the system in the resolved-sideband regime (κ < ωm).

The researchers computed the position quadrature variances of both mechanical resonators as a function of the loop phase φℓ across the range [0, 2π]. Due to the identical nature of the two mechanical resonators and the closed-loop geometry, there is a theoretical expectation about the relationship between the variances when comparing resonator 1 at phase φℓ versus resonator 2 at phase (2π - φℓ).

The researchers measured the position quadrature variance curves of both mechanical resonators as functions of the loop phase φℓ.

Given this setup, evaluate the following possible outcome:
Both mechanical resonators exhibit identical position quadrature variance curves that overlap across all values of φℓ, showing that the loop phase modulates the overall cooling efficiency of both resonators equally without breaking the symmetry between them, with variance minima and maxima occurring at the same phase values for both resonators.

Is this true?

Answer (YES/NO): NO